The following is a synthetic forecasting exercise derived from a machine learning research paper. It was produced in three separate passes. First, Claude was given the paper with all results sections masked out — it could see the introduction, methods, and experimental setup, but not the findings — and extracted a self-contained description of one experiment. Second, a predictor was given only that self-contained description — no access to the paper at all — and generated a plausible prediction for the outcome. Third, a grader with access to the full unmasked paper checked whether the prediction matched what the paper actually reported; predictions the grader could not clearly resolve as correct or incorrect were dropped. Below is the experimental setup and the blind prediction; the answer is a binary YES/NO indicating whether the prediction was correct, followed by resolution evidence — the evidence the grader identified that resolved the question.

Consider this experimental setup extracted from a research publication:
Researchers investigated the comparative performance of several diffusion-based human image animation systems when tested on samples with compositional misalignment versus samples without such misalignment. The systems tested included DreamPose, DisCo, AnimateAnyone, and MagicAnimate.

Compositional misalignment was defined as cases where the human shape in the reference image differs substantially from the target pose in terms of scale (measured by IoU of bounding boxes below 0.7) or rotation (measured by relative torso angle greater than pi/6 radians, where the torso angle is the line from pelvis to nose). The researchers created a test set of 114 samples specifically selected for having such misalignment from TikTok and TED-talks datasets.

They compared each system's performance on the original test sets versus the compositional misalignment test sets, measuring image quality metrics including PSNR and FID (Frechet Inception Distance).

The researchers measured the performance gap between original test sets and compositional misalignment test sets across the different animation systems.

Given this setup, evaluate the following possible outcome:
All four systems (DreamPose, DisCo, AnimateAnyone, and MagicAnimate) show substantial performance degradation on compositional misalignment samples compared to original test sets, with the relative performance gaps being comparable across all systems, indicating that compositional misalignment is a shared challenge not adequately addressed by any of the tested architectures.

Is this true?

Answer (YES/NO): NO